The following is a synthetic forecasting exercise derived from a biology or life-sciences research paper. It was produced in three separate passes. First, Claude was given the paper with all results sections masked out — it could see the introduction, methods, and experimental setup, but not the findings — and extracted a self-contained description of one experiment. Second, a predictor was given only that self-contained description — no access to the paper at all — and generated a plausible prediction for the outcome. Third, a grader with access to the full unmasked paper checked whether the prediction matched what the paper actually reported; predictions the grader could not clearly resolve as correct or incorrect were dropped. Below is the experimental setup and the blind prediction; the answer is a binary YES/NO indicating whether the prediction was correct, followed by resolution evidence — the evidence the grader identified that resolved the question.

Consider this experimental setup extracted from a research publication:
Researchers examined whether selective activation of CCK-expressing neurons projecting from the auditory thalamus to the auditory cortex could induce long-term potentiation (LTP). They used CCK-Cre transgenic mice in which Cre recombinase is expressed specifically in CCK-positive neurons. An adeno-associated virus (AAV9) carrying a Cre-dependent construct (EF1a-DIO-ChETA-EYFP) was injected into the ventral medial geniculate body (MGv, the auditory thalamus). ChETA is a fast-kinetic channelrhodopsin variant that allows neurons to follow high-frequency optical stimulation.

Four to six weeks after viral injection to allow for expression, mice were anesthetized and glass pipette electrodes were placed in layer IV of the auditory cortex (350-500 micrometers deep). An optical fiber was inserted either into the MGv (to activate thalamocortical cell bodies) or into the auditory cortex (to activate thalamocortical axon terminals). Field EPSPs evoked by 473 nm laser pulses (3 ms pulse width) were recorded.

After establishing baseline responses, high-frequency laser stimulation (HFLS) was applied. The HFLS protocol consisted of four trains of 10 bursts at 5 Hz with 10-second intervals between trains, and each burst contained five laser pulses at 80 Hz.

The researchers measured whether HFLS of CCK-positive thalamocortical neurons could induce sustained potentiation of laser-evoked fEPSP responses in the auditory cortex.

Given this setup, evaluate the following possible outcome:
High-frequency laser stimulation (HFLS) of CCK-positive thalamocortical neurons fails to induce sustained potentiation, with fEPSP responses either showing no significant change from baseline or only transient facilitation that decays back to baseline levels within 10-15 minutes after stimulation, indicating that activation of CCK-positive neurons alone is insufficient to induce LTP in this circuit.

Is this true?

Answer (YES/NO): NO